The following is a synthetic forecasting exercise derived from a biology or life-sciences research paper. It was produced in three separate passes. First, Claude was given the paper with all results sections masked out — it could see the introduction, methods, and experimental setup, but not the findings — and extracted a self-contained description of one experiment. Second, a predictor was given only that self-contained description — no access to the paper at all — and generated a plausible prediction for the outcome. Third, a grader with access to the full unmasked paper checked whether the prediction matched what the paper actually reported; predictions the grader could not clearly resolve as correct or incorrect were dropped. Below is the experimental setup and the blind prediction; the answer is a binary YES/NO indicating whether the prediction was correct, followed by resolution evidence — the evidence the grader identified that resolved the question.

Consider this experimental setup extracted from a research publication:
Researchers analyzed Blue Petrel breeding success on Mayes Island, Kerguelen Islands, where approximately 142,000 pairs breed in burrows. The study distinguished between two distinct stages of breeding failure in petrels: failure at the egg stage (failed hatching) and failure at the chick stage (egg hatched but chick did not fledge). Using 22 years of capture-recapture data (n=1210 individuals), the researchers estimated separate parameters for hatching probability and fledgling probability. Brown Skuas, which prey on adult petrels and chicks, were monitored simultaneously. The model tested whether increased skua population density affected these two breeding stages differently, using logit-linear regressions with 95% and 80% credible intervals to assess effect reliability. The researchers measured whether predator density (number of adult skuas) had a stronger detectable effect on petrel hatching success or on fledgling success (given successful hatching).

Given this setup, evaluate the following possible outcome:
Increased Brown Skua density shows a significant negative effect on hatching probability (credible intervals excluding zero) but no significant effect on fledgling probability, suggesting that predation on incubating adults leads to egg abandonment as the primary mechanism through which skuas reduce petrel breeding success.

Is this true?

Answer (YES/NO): NO